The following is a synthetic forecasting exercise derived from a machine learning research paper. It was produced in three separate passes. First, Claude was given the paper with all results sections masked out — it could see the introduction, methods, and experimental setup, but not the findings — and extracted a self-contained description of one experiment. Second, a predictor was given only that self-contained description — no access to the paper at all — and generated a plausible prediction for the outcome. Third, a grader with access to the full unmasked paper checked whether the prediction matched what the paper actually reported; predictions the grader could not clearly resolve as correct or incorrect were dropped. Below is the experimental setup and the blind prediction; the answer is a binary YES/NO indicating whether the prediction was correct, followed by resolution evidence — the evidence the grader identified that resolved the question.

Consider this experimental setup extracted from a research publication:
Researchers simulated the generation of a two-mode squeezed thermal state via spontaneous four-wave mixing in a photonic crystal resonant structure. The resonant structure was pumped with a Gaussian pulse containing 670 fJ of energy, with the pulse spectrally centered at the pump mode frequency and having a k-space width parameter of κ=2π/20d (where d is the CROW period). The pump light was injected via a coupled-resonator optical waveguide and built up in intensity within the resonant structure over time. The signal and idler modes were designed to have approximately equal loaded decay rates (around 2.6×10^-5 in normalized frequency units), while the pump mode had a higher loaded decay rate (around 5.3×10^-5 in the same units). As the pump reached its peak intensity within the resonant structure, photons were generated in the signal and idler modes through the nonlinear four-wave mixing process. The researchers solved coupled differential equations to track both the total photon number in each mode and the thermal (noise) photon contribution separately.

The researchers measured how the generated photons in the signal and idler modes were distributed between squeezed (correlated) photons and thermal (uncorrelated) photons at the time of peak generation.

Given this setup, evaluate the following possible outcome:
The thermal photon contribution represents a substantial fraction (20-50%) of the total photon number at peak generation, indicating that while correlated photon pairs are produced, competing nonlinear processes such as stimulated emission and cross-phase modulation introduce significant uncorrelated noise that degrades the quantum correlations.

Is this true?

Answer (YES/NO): NO